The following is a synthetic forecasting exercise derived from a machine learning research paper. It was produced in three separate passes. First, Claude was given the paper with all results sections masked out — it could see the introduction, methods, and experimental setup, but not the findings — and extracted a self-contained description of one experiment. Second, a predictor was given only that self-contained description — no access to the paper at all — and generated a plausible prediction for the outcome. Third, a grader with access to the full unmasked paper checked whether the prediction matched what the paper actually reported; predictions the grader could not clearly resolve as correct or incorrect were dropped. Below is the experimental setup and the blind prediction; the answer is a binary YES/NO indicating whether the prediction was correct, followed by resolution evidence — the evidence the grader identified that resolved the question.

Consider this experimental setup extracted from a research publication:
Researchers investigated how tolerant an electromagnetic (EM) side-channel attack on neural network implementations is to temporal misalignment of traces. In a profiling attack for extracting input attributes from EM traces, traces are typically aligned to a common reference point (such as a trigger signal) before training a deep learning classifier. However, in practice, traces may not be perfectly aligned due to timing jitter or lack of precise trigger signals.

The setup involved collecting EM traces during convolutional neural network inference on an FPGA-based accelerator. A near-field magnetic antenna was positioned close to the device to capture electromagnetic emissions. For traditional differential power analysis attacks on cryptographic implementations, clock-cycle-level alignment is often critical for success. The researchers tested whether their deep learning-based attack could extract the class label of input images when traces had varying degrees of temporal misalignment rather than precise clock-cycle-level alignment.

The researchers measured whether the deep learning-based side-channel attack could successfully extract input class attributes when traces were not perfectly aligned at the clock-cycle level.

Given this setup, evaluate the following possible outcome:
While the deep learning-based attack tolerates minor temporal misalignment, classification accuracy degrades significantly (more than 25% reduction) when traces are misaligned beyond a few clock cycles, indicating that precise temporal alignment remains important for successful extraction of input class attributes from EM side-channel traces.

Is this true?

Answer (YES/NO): NO